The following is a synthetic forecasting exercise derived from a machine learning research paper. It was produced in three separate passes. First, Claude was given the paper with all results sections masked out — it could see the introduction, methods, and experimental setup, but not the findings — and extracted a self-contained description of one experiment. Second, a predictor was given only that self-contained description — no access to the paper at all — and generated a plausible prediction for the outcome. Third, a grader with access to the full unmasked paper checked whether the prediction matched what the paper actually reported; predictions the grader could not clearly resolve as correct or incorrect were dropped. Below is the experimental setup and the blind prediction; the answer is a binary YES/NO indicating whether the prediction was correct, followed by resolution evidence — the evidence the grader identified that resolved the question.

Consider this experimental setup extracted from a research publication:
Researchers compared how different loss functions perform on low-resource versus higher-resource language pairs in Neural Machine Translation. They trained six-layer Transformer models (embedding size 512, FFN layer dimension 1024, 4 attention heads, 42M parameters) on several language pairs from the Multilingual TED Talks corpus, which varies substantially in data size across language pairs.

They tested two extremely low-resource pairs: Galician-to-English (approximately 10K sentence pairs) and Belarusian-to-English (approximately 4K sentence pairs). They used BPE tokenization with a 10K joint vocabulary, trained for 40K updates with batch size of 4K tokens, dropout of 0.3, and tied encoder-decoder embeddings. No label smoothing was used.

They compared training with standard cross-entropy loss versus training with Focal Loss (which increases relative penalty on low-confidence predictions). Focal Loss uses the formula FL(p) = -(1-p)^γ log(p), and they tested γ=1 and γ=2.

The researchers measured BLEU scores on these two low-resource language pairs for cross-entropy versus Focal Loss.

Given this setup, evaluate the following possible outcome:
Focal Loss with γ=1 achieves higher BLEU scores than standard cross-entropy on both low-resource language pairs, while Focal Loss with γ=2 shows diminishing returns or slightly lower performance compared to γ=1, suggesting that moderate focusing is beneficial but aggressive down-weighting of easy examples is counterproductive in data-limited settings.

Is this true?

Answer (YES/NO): NO